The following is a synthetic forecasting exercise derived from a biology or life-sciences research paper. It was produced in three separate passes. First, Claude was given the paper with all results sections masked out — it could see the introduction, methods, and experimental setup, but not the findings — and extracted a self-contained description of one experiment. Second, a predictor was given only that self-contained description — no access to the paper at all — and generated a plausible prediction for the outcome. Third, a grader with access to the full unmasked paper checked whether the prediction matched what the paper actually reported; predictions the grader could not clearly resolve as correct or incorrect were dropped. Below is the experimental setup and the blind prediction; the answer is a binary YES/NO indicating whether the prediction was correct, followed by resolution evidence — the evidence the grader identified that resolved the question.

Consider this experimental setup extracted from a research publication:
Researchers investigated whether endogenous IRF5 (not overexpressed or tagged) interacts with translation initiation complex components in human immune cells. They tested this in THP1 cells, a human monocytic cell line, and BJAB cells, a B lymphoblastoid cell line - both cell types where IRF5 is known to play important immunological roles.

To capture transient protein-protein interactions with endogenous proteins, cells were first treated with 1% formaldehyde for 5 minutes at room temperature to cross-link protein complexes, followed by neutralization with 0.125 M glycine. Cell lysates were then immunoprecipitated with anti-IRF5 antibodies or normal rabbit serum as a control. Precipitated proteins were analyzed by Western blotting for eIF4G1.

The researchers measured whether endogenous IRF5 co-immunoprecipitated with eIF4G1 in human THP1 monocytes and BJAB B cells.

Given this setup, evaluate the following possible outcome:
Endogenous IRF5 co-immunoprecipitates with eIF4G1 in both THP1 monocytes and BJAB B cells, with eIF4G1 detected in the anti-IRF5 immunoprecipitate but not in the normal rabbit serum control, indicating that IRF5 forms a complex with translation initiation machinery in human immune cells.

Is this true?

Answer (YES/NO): NO